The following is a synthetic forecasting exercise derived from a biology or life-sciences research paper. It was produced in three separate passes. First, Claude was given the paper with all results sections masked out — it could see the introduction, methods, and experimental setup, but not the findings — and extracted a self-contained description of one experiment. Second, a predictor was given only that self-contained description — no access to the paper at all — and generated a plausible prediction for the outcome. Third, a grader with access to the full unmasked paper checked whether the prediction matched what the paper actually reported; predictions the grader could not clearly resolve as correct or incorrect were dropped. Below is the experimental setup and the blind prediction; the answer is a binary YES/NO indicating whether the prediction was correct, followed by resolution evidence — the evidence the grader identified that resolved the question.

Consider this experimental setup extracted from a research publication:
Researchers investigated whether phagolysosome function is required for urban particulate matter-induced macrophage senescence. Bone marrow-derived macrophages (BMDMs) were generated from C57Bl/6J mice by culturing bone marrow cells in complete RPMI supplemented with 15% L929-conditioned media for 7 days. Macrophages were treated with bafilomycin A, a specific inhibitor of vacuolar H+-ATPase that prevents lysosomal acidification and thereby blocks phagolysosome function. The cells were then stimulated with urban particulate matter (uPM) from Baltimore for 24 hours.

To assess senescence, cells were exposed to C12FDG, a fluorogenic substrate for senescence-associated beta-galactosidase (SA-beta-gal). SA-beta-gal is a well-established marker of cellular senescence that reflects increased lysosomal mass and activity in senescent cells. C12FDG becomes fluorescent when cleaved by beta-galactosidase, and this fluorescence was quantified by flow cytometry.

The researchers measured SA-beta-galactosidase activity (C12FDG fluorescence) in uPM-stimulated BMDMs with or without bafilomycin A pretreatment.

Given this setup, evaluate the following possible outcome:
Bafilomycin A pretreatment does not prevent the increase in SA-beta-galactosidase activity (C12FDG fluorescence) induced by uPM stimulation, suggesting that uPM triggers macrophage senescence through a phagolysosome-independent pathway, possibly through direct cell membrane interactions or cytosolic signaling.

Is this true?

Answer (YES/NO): NO